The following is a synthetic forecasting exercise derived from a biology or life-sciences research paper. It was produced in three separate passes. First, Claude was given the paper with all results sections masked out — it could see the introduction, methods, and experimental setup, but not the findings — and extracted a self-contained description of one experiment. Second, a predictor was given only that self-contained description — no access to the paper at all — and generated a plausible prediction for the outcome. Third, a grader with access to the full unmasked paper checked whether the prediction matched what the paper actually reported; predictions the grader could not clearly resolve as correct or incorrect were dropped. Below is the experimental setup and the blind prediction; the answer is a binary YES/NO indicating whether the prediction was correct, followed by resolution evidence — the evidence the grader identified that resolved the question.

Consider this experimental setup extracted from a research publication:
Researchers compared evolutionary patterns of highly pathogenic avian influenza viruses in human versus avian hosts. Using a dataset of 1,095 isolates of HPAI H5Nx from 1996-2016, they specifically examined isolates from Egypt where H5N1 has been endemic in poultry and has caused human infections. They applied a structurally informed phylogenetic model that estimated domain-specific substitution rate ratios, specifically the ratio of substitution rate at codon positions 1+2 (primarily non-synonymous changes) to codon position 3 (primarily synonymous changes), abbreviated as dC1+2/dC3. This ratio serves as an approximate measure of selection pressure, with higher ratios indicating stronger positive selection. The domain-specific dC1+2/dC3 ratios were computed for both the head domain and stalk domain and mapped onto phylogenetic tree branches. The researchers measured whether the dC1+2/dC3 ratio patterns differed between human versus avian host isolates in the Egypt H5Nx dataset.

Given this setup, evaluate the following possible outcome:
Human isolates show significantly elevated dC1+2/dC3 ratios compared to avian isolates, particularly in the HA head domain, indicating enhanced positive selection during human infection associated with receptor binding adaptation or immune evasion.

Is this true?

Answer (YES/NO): NO